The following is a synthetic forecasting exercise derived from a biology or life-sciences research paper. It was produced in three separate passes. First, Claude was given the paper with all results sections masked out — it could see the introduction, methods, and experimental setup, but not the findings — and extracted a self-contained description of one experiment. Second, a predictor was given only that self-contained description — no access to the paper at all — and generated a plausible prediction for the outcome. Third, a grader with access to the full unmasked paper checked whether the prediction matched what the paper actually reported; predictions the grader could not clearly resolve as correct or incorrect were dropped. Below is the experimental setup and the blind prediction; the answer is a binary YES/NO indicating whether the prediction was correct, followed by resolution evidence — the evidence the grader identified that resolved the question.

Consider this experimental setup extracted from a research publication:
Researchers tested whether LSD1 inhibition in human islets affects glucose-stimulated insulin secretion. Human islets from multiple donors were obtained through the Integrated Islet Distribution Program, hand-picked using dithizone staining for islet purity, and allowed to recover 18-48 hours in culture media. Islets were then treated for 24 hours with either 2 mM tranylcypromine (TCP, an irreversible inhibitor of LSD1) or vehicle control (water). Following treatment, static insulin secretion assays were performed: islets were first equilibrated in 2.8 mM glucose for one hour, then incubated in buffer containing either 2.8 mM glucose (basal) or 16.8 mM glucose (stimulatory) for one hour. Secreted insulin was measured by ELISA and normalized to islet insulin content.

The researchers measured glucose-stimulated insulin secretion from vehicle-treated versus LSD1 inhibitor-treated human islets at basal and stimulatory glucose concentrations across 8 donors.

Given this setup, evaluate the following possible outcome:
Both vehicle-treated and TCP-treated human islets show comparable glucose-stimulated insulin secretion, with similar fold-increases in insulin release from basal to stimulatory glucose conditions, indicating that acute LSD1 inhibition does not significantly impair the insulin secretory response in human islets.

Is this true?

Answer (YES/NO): NO